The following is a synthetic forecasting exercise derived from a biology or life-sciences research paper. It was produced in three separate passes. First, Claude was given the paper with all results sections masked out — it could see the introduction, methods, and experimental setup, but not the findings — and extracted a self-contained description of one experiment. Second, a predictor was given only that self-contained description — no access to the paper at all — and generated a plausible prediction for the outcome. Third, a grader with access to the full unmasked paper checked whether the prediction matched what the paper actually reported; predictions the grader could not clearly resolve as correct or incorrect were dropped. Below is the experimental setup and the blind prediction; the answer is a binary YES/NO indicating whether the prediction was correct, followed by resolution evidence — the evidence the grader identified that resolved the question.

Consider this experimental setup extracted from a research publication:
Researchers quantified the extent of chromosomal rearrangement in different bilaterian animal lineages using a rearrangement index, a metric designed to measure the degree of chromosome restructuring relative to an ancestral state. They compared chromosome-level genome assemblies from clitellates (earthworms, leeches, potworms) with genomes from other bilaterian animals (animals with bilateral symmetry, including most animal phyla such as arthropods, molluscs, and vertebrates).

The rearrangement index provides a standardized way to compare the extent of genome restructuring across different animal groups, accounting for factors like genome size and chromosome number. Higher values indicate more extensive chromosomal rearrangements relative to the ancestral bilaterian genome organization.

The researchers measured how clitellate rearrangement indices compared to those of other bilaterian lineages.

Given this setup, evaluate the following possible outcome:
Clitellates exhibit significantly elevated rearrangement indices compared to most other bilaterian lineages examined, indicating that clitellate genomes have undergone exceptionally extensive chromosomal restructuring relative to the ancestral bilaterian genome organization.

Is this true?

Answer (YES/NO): YES